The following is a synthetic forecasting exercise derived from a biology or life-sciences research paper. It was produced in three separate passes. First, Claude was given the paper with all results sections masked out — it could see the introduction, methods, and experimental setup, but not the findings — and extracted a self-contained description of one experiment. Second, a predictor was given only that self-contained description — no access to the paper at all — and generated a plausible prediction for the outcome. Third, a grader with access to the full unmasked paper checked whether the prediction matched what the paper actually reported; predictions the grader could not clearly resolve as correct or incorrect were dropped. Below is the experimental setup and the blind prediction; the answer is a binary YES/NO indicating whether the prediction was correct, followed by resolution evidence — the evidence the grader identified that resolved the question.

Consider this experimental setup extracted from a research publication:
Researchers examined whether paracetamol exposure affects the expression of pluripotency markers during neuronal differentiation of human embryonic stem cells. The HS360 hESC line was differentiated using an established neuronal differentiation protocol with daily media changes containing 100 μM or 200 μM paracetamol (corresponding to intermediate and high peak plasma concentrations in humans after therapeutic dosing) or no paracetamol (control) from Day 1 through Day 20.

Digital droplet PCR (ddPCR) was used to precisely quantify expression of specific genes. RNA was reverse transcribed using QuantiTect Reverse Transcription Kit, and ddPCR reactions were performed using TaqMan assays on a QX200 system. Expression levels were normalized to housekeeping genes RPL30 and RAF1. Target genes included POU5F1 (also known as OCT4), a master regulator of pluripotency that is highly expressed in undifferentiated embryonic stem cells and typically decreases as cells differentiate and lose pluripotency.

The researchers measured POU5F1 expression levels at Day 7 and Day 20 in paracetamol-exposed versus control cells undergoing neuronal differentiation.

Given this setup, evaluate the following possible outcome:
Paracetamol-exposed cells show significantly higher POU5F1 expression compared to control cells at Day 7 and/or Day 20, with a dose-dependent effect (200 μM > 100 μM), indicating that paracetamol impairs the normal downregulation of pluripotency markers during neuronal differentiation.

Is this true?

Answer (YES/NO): NO